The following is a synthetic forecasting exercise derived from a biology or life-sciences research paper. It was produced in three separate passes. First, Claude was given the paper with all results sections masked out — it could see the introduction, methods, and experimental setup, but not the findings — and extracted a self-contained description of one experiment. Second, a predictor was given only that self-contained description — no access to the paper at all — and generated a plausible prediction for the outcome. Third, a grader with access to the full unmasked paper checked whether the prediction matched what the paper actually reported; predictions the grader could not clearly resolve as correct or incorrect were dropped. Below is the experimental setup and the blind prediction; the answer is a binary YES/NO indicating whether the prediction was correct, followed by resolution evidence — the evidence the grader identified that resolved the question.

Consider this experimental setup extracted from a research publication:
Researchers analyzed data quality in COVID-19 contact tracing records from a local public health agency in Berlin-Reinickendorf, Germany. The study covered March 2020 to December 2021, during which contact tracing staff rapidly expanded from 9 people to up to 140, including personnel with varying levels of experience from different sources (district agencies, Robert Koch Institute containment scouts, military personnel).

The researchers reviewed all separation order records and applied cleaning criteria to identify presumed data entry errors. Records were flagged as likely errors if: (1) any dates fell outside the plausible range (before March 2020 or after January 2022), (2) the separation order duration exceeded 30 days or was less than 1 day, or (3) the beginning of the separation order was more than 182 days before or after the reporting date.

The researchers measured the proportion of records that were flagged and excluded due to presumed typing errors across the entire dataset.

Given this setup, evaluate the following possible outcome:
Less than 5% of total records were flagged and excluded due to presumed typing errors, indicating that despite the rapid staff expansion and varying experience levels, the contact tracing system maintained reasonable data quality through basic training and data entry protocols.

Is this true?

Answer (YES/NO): YES